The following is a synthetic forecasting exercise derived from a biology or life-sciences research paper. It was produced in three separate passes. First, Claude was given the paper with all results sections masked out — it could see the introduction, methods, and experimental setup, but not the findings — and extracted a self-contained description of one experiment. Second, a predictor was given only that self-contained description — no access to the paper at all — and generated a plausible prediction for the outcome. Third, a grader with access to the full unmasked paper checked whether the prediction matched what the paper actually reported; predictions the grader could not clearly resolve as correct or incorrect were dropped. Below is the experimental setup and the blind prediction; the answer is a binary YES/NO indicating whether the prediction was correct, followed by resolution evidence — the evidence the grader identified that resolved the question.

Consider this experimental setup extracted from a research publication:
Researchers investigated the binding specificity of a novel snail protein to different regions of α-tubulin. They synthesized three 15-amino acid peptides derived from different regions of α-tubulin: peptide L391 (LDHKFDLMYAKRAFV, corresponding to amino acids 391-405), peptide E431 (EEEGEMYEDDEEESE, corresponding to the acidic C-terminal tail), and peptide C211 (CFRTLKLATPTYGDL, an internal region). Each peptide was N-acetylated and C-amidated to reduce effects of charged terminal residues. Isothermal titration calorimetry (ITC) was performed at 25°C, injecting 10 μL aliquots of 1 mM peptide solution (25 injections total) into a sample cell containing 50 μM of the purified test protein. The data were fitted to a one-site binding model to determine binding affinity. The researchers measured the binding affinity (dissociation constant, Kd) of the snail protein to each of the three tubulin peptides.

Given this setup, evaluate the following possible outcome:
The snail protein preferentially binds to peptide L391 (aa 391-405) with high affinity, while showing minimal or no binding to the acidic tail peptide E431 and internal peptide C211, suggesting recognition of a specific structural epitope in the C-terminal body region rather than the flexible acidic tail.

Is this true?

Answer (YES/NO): YES